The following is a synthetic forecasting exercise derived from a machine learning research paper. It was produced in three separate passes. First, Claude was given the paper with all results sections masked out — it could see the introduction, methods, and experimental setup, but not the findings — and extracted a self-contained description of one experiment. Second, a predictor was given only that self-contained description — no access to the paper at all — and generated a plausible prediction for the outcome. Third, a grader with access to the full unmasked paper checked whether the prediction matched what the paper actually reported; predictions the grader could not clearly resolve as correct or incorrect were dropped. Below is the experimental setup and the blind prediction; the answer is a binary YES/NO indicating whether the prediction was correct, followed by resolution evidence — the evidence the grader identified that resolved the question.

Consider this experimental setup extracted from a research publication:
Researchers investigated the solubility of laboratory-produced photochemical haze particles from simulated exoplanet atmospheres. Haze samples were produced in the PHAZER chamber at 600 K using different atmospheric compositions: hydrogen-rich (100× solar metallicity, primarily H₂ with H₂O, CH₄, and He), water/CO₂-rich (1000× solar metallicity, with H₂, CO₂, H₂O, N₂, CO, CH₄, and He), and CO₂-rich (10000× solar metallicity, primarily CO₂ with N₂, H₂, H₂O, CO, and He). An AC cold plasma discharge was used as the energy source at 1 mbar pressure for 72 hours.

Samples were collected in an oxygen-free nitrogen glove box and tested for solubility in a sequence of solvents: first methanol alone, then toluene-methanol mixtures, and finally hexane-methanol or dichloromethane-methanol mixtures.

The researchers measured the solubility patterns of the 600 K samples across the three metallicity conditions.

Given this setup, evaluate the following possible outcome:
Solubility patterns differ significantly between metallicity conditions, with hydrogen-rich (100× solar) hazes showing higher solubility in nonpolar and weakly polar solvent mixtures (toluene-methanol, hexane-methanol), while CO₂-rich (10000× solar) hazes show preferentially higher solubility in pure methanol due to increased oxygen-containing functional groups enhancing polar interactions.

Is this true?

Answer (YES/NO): NO